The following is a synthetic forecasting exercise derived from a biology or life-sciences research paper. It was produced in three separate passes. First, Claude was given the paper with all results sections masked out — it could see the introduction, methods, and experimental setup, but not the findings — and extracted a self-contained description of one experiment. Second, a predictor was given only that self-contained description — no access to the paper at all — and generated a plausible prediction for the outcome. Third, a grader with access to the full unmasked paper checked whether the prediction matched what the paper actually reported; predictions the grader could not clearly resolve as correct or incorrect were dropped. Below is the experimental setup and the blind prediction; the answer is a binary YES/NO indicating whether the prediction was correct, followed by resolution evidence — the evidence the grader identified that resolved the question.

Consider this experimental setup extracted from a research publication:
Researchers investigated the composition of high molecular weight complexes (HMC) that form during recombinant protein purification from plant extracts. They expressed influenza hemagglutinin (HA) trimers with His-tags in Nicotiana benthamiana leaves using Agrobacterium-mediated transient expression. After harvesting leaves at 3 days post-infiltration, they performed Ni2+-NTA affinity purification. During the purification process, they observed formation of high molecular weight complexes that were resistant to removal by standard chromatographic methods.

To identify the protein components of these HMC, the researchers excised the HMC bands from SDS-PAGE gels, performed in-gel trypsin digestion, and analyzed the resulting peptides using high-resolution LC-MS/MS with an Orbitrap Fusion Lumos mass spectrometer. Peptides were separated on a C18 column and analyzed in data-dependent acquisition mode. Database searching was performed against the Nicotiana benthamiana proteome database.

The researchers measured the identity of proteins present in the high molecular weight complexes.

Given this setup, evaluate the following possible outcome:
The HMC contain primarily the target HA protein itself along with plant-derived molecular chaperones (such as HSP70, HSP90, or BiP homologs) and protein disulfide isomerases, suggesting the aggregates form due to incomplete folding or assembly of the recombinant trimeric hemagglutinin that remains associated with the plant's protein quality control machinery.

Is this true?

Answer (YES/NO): NO